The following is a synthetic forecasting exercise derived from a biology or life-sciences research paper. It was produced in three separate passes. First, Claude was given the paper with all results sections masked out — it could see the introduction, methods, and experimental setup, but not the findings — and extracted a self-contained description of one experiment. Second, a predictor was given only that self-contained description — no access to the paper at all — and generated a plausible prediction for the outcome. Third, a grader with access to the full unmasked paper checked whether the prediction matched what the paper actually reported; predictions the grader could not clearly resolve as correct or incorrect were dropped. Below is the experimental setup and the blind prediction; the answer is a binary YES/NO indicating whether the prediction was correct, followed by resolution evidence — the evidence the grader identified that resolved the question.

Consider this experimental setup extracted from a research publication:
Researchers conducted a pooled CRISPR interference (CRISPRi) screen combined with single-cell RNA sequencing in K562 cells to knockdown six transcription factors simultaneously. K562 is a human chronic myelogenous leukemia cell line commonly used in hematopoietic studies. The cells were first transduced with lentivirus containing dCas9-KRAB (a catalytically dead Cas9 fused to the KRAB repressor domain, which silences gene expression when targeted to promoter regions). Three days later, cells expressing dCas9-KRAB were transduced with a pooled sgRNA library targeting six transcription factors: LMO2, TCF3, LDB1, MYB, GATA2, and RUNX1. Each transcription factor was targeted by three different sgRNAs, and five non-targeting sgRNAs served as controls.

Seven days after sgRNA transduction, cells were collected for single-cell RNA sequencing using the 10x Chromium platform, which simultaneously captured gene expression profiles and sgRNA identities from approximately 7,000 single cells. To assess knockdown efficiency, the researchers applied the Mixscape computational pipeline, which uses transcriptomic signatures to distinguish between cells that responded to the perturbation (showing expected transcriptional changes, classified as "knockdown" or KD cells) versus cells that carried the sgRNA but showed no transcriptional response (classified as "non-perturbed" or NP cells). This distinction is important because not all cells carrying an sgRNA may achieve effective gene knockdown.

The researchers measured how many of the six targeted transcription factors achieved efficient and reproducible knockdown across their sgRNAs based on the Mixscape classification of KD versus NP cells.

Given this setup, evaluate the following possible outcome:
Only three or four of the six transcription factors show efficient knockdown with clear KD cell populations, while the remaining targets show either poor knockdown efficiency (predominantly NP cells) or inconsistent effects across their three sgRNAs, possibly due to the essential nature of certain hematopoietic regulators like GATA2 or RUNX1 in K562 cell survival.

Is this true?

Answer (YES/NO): YES